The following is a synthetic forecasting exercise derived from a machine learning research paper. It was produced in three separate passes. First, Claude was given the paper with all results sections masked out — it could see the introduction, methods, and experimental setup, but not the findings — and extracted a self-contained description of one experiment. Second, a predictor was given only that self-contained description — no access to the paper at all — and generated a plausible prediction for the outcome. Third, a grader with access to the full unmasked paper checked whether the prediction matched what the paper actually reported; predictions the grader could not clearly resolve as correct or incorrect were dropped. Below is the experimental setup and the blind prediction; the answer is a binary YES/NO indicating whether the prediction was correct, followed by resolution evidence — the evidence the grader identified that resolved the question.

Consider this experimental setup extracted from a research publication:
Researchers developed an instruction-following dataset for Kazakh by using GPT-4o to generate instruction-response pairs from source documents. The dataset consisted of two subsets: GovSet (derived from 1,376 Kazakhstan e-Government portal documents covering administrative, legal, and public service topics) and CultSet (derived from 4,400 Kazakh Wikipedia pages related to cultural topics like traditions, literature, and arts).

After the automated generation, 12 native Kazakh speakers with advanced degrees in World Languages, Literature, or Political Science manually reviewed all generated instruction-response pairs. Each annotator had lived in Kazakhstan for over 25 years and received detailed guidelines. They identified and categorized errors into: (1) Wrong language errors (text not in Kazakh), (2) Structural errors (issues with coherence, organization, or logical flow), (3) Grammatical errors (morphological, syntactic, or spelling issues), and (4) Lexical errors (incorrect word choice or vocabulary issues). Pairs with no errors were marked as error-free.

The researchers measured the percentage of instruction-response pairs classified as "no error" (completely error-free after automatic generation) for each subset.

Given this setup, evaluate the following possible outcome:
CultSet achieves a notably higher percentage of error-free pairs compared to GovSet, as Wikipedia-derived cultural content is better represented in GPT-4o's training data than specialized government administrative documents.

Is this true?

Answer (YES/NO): YES